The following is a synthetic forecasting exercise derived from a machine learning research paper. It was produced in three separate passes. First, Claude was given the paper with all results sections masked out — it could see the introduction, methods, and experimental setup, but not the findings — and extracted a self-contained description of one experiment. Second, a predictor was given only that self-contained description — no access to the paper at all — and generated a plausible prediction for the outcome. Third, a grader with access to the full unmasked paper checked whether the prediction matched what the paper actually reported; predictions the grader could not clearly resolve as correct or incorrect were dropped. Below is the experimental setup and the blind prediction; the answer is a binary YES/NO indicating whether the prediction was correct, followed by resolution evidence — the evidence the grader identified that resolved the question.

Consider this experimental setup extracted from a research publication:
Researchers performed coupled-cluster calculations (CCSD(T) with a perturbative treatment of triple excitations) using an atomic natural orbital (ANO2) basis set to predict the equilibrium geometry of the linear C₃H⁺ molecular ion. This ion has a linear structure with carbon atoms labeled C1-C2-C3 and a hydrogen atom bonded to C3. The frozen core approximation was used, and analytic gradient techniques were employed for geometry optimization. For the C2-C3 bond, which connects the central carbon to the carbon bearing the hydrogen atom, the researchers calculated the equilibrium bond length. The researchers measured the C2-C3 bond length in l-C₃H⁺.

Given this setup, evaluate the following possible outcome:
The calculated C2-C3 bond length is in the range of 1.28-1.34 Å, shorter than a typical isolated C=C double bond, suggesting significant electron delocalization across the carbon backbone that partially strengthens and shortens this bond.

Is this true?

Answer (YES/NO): NO